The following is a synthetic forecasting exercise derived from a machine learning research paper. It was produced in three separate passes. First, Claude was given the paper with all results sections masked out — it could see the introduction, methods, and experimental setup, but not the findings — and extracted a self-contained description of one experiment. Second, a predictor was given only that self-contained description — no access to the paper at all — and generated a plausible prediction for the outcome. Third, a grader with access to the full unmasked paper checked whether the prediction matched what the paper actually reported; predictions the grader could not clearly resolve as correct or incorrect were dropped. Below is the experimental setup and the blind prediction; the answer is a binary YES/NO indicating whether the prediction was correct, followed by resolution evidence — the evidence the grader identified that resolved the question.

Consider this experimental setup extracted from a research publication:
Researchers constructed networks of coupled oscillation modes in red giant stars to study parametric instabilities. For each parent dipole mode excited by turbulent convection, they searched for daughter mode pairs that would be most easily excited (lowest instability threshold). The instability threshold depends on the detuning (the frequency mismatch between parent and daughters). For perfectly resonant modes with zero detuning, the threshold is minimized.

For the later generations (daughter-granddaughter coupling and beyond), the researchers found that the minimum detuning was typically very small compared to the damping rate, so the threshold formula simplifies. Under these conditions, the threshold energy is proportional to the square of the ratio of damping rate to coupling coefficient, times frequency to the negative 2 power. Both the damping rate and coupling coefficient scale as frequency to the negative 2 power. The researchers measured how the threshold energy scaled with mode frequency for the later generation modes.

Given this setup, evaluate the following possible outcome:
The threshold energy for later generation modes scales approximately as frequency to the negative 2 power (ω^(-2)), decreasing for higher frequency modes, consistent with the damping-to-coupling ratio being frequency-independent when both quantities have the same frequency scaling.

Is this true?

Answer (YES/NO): YES